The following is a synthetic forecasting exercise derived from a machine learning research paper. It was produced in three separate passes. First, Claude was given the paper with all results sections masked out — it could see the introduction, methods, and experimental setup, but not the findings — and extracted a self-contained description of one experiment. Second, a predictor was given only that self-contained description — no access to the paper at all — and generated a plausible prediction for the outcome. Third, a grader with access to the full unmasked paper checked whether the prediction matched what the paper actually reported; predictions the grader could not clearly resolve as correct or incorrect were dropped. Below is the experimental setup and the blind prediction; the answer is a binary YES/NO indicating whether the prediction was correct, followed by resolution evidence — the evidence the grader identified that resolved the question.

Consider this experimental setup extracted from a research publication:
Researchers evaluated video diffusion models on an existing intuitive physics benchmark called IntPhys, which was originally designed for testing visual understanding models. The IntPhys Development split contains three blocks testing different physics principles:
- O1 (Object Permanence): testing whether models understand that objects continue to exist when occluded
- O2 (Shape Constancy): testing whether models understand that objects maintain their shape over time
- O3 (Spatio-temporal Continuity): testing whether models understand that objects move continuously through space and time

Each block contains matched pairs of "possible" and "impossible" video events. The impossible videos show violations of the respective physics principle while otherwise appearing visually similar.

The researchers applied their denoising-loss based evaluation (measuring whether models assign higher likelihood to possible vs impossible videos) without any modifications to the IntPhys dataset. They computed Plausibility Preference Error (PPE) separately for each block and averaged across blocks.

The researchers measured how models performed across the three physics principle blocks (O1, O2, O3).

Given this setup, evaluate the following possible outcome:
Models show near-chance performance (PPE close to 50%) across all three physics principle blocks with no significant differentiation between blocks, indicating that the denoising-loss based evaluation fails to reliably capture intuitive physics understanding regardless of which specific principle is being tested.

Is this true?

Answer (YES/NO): NO